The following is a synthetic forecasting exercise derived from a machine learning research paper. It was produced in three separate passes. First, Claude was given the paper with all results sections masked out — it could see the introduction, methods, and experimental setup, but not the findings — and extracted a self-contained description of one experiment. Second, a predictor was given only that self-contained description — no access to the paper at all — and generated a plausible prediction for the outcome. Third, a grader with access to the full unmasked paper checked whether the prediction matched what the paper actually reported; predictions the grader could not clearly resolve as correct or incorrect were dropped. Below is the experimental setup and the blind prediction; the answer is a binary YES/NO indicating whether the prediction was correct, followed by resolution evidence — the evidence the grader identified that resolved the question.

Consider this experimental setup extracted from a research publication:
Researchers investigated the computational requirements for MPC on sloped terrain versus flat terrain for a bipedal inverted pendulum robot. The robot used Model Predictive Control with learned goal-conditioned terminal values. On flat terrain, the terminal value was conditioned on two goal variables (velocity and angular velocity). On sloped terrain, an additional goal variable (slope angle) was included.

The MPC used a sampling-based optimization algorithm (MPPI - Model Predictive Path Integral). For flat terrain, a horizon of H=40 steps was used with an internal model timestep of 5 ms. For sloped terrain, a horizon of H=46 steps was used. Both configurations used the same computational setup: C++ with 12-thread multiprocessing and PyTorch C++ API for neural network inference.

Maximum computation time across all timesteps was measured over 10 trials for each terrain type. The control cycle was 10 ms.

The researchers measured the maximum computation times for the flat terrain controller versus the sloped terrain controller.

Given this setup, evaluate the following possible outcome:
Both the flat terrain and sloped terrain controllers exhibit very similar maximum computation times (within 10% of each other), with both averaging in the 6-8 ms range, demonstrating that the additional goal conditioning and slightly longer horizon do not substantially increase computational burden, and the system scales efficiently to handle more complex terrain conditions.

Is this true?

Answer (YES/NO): NO